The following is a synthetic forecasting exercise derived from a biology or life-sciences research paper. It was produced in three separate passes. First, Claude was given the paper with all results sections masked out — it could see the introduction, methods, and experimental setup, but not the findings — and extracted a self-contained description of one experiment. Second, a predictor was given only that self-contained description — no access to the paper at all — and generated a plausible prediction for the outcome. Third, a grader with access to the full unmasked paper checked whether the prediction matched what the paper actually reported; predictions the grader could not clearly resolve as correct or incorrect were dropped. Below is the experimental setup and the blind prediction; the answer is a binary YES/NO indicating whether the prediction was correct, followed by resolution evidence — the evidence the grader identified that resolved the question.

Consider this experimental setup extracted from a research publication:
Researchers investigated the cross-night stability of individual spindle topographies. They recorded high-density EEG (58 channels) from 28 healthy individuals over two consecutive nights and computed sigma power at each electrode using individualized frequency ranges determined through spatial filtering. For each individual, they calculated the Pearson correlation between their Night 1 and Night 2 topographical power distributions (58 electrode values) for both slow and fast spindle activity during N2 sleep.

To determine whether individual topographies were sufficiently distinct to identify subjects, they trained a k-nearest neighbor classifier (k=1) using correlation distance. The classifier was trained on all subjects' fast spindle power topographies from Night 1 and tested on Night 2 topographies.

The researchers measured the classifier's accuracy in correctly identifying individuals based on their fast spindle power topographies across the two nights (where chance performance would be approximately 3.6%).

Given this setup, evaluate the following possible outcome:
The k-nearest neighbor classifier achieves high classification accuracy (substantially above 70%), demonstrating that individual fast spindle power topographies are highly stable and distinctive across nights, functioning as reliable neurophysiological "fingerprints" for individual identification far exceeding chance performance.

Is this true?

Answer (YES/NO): NO